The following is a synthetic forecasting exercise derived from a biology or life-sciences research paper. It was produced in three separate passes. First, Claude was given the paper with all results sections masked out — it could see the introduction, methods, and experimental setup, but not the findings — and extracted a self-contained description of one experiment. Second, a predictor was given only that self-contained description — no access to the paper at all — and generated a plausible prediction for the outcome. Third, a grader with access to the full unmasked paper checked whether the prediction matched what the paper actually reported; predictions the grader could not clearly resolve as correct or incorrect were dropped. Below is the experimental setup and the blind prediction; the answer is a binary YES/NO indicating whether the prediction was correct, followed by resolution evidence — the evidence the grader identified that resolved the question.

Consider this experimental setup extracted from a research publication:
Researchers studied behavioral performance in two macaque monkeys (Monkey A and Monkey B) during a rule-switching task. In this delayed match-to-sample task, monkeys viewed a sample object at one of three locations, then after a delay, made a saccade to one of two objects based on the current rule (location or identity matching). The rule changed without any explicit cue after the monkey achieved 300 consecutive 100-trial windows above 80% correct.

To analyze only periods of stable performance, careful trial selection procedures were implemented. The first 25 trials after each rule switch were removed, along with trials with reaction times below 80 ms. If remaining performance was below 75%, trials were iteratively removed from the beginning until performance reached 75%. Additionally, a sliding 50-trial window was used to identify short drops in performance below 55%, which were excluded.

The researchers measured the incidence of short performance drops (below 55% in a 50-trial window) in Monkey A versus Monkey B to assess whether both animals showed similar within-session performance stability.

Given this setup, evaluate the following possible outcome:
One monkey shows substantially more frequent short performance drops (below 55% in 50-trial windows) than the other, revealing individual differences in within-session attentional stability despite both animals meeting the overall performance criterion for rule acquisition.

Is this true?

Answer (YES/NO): YES